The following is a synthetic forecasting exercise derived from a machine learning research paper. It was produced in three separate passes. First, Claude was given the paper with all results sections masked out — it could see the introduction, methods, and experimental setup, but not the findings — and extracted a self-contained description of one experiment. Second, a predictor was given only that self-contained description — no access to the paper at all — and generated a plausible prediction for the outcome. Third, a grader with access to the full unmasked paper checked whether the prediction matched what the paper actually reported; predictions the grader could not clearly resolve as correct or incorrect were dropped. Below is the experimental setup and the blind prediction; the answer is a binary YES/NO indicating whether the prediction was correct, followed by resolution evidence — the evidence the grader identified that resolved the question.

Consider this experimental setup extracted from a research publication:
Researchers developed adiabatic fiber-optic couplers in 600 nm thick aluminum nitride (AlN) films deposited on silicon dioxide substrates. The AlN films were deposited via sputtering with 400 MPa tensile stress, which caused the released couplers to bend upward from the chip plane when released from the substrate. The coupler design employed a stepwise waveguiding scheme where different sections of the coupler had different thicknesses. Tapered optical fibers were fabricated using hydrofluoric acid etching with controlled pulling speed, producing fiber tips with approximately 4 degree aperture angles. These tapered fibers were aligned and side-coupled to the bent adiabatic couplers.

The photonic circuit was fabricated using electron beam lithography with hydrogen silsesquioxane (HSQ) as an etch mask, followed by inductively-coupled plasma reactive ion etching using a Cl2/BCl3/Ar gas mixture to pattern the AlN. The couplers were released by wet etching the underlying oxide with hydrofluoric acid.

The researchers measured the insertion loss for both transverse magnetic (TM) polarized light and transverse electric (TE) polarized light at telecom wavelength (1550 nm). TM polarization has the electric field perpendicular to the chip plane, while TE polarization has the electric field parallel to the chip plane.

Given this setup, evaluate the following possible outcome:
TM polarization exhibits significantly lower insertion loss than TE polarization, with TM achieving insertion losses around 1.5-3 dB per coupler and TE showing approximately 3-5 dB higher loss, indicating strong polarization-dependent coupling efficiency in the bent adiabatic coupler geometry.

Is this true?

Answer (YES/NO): NO